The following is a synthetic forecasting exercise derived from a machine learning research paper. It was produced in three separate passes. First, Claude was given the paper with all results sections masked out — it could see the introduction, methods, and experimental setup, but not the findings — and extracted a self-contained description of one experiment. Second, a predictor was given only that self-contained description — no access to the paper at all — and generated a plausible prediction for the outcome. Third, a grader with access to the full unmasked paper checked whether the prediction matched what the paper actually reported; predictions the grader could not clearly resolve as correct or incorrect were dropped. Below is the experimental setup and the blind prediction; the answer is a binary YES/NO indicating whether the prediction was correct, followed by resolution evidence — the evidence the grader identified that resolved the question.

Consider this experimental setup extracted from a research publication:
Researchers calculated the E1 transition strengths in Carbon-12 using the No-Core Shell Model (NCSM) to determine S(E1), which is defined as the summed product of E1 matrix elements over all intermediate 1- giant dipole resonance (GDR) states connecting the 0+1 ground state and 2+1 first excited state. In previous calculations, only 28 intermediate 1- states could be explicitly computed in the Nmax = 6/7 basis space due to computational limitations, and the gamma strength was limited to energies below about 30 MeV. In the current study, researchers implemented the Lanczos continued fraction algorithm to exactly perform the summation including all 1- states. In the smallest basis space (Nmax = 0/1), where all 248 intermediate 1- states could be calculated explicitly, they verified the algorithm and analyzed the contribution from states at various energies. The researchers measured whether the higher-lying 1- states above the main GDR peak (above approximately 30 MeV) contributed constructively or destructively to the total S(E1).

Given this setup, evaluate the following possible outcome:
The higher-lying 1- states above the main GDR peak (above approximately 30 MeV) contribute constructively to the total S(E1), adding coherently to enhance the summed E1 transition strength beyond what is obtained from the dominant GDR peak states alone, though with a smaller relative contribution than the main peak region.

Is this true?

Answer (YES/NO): NO